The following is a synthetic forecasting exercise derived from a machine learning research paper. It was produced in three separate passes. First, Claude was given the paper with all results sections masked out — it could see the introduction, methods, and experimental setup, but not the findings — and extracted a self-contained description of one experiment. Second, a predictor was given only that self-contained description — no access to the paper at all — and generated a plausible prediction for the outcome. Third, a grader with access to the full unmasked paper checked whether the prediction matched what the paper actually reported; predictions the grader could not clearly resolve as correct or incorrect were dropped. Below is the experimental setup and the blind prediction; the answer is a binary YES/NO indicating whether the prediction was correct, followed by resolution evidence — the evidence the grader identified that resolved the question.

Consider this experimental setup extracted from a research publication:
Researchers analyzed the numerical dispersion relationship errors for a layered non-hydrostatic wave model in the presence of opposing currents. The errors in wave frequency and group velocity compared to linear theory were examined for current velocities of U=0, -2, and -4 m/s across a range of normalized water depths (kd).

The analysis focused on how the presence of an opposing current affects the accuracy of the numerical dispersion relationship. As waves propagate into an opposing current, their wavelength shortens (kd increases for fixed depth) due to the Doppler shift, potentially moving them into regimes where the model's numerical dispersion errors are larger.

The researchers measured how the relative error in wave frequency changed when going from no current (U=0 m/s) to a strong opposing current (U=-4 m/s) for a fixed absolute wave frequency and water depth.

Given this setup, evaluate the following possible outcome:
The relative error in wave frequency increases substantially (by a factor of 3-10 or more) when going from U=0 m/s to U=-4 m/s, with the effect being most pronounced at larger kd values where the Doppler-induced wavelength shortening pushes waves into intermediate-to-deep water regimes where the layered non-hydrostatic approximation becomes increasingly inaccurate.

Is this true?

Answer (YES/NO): NO